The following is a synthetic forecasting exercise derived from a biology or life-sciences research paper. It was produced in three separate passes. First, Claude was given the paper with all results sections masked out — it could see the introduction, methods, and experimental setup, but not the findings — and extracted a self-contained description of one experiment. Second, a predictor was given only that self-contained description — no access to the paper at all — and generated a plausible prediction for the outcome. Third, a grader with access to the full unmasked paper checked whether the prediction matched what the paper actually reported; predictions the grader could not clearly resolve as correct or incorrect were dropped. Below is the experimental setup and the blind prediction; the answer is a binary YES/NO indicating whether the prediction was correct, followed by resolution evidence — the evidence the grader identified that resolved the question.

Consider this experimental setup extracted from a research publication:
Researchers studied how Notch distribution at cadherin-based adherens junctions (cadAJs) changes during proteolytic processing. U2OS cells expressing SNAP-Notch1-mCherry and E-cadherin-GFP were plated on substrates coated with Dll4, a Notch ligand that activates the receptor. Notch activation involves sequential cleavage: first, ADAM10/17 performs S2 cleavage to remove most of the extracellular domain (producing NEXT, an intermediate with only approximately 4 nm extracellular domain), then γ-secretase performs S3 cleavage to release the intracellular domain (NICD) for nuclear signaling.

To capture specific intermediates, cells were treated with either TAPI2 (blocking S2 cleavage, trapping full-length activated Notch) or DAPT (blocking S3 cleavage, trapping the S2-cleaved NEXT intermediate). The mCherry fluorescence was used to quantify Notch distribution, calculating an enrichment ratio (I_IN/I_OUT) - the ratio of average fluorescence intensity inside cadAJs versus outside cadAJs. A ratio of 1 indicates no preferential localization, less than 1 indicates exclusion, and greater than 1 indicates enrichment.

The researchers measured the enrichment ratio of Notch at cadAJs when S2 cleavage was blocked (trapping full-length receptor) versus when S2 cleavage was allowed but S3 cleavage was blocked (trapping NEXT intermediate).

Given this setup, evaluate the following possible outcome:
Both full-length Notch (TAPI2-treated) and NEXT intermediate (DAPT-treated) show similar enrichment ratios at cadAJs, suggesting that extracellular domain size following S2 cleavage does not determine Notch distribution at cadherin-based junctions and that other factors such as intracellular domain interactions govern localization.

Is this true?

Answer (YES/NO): NO